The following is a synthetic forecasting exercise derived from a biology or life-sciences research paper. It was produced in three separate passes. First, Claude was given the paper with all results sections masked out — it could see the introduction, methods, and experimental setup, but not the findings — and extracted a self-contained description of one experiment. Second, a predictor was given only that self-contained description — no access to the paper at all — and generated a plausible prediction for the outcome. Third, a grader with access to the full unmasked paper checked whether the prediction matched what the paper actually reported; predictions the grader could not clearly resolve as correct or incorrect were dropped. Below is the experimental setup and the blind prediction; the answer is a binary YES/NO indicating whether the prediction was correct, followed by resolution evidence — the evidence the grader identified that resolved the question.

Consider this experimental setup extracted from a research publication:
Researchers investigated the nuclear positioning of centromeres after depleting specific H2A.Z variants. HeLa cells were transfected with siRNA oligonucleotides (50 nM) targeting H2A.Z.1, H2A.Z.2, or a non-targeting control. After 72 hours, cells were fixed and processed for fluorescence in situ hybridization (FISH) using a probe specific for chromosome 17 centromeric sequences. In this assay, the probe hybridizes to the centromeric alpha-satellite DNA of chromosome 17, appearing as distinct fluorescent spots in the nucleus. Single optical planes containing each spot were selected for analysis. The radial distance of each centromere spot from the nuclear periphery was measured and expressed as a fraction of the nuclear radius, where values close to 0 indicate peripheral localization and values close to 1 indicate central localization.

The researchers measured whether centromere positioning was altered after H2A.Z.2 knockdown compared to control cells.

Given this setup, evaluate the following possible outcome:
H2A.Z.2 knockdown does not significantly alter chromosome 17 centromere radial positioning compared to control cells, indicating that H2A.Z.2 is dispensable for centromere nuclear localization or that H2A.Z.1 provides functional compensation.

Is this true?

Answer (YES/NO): YES